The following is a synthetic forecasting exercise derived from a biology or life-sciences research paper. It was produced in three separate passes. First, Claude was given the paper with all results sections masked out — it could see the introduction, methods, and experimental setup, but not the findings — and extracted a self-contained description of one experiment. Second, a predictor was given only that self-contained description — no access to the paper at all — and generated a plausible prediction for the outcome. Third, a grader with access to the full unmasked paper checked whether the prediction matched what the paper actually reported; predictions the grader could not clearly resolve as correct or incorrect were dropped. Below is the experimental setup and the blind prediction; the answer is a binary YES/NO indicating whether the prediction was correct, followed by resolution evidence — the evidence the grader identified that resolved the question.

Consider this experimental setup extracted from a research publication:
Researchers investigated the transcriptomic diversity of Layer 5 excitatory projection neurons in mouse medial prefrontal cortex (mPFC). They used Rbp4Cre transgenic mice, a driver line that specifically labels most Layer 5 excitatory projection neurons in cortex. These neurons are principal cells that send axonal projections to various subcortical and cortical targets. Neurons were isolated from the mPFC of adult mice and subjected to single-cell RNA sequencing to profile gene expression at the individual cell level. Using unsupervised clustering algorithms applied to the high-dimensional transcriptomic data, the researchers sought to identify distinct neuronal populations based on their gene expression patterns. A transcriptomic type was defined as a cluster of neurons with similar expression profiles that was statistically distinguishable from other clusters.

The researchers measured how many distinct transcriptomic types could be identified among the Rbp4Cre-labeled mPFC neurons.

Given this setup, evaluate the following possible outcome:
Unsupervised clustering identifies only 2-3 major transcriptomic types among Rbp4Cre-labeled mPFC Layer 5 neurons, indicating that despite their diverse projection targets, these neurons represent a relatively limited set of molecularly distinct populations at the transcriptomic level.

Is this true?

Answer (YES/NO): NO